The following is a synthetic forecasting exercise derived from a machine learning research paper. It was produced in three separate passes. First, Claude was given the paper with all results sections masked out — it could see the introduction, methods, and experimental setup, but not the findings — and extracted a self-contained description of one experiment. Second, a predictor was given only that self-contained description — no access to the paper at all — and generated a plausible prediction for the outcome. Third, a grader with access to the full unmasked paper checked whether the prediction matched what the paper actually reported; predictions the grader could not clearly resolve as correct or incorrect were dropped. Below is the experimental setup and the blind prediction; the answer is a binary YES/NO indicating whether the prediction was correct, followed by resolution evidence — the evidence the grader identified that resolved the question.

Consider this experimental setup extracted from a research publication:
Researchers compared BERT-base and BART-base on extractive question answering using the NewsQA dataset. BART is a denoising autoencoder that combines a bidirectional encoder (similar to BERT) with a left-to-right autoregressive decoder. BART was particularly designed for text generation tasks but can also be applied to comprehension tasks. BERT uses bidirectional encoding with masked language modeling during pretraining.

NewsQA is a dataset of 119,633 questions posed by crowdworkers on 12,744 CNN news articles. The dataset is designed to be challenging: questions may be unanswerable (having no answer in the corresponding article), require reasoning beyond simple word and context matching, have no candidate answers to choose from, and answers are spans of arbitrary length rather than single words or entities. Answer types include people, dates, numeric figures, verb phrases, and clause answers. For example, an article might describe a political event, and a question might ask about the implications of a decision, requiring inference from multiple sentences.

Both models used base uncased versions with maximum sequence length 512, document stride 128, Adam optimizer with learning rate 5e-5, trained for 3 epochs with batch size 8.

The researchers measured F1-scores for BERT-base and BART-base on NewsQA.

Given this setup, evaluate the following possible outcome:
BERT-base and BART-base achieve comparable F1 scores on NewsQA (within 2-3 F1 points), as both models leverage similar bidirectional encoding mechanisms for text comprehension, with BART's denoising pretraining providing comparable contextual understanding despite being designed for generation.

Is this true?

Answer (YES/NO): NO